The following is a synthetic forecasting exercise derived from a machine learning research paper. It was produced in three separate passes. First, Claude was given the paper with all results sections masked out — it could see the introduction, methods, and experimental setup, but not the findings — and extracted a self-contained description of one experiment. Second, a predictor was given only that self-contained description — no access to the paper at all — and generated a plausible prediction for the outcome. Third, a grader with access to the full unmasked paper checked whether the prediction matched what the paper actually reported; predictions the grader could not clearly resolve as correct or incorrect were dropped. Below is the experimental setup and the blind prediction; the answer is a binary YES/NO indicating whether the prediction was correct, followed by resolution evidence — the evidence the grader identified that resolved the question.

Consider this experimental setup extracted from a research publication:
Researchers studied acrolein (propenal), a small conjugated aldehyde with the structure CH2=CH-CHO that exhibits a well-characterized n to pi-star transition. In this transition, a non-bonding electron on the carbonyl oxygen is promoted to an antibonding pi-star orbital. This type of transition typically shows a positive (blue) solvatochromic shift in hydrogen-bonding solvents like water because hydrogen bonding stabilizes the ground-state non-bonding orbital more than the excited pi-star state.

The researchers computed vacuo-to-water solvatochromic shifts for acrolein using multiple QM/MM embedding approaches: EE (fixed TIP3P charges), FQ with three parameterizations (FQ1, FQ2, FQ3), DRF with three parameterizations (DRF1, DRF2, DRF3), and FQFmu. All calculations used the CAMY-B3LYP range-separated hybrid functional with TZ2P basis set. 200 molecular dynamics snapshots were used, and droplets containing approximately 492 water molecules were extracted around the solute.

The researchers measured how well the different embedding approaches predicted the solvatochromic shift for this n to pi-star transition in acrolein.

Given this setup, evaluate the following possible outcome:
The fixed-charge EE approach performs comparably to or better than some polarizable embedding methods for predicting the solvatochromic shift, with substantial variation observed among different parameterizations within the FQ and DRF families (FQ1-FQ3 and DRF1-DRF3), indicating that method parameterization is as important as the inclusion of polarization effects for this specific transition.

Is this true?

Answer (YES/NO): YES